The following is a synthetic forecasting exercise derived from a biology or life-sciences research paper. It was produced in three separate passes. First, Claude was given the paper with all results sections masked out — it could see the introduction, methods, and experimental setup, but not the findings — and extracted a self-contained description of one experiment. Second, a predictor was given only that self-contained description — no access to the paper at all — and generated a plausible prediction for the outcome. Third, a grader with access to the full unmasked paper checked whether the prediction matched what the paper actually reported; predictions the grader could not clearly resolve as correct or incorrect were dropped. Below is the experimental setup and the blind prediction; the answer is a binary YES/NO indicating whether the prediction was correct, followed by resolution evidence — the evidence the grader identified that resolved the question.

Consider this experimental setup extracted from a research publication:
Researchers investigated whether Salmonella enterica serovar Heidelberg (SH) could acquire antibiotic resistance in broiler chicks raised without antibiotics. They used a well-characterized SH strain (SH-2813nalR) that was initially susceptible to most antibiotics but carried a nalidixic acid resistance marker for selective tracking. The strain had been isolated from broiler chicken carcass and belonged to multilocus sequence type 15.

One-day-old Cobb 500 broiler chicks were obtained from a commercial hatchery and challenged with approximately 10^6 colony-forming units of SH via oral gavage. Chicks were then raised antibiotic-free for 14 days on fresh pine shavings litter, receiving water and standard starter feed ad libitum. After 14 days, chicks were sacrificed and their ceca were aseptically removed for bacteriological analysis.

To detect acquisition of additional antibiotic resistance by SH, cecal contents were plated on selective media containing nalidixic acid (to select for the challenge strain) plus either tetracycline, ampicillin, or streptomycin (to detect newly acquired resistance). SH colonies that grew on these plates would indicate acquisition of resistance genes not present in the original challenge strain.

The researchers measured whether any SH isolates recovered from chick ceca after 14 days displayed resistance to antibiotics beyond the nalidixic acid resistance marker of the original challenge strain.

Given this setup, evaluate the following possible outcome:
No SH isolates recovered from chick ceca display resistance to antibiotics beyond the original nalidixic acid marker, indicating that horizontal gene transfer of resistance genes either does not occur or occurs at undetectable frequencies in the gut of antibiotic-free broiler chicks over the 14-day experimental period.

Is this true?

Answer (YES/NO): NO